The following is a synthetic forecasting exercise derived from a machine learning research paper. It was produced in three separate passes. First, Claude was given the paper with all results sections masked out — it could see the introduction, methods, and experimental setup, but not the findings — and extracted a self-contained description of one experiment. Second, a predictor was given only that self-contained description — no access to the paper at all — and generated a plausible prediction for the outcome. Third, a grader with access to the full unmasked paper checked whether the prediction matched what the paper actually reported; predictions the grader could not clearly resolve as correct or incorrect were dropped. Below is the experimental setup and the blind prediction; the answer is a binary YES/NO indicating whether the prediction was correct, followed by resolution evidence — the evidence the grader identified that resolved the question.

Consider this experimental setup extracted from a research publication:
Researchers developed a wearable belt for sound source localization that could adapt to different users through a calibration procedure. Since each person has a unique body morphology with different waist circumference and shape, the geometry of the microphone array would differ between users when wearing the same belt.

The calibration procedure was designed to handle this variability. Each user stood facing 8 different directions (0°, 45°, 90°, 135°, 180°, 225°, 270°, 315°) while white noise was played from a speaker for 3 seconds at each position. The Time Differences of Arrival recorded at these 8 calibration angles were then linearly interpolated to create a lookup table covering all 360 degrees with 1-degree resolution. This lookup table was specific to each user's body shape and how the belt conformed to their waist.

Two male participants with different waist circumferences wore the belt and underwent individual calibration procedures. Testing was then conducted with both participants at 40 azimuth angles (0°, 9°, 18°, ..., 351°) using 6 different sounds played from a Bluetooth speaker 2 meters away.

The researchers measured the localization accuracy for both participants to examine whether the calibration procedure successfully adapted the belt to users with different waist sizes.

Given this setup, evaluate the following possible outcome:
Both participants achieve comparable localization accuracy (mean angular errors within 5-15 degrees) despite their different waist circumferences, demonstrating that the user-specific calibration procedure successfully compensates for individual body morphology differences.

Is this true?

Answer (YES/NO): NO